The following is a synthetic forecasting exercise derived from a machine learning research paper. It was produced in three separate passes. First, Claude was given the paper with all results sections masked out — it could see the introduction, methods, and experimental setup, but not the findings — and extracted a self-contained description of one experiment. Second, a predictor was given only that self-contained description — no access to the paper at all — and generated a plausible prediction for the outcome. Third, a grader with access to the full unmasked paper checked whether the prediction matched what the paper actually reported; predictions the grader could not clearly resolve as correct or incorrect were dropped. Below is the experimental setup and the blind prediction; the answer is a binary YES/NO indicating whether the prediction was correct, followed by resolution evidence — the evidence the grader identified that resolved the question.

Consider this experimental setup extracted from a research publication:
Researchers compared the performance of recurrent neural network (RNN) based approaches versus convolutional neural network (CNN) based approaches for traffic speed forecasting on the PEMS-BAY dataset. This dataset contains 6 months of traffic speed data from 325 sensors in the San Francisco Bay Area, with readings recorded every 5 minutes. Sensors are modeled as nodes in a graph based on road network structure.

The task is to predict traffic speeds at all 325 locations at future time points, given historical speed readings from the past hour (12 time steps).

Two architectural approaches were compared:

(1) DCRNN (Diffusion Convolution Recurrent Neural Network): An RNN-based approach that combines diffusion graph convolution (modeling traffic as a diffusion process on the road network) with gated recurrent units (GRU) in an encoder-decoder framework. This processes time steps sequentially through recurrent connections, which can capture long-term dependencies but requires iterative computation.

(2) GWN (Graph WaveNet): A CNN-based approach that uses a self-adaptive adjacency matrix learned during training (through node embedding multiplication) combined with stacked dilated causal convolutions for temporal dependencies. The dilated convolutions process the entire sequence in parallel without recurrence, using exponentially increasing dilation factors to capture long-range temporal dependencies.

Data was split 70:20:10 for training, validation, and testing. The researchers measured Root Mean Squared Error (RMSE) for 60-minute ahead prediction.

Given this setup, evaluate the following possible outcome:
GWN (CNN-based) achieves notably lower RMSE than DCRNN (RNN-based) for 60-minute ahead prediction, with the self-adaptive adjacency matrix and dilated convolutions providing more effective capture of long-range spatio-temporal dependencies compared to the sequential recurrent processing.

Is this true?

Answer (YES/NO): YES